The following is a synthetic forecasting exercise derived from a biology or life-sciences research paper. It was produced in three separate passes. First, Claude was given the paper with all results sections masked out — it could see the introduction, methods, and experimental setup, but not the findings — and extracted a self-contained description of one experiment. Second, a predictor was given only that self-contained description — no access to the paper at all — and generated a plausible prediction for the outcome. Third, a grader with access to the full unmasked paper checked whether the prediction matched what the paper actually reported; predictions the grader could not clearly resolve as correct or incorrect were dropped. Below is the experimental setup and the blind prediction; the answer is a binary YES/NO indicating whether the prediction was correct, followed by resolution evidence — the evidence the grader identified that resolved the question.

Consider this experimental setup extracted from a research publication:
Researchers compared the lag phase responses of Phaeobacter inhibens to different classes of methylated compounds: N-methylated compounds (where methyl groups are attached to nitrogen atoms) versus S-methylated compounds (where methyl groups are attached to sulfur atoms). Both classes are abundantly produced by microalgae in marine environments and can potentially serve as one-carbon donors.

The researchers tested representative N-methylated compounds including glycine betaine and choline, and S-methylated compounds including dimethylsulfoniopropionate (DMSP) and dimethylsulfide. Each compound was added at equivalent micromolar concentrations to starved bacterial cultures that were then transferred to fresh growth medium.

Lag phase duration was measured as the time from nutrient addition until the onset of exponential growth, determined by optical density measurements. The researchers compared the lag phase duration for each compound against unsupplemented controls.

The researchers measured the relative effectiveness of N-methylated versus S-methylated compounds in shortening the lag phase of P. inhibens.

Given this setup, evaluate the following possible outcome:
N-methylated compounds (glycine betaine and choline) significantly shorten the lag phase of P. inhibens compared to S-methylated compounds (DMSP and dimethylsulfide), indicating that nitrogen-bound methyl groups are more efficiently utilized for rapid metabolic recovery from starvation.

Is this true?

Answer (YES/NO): NO